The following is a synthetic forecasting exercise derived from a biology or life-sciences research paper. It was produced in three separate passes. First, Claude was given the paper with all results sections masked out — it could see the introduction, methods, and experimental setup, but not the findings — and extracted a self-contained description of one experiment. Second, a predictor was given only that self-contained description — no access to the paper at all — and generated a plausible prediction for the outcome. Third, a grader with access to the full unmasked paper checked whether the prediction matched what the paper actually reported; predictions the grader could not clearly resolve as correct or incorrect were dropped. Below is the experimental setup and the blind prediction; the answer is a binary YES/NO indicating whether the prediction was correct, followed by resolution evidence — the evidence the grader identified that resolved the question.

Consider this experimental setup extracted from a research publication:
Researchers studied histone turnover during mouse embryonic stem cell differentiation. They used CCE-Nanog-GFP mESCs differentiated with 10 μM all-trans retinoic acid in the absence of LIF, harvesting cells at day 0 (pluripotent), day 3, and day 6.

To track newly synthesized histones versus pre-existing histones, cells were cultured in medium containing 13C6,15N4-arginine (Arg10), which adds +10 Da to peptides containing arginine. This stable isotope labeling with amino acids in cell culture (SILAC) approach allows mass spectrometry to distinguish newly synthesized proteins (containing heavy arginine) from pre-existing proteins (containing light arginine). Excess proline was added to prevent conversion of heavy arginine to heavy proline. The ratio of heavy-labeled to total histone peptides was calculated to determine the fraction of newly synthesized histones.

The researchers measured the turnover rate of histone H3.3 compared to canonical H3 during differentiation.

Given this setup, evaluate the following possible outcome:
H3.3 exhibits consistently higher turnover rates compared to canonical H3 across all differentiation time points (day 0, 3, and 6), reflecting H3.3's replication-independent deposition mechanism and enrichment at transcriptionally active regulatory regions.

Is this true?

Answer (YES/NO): NO